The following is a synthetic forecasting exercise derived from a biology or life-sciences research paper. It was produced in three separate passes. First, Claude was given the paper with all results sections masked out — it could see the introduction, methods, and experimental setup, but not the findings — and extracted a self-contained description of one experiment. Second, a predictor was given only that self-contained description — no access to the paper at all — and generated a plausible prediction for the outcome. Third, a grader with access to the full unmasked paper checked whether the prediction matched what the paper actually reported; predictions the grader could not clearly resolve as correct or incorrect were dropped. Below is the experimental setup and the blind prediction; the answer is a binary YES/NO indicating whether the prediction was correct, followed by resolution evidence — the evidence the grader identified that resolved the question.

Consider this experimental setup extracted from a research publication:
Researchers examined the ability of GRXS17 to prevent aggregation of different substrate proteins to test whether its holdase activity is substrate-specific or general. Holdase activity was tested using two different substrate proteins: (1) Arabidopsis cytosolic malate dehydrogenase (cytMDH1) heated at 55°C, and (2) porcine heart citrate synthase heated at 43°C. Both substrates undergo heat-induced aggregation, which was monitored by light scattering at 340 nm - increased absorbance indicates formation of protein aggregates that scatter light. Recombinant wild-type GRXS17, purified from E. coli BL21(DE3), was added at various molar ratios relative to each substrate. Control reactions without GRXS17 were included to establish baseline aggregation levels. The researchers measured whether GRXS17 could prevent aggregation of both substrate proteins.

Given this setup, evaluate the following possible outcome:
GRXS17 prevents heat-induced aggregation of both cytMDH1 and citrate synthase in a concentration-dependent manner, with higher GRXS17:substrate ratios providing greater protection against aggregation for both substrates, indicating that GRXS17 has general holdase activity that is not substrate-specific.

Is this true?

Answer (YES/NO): YES